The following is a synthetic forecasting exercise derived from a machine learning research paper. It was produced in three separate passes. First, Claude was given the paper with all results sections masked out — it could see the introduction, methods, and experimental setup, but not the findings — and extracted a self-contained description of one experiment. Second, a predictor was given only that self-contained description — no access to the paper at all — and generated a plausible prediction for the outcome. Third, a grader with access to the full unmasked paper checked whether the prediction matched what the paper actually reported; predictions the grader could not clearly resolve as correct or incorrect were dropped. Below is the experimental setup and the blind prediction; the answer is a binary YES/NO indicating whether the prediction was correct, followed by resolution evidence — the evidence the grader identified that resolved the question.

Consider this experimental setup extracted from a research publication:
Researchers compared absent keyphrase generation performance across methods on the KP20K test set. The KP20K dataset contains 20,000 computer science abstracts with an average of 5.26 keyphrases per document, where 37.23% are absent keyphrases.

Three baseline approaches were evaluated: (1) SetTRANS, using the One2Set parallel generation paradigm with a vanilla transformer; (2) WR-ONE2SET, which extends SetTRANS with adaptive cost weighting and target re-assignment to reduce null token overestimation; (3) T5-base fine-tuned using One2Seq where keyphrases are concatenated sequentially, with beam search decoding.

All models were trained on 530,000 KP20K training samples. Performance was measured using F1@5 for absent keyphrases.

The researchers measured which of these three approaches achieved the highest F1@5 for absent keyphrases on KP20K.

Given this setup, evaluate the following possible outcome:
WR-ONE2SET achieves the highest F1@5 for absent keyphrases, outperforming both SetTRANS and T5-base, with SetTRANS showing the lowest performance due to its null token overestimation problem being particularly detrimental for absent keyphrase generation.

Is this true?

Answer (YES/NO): NO